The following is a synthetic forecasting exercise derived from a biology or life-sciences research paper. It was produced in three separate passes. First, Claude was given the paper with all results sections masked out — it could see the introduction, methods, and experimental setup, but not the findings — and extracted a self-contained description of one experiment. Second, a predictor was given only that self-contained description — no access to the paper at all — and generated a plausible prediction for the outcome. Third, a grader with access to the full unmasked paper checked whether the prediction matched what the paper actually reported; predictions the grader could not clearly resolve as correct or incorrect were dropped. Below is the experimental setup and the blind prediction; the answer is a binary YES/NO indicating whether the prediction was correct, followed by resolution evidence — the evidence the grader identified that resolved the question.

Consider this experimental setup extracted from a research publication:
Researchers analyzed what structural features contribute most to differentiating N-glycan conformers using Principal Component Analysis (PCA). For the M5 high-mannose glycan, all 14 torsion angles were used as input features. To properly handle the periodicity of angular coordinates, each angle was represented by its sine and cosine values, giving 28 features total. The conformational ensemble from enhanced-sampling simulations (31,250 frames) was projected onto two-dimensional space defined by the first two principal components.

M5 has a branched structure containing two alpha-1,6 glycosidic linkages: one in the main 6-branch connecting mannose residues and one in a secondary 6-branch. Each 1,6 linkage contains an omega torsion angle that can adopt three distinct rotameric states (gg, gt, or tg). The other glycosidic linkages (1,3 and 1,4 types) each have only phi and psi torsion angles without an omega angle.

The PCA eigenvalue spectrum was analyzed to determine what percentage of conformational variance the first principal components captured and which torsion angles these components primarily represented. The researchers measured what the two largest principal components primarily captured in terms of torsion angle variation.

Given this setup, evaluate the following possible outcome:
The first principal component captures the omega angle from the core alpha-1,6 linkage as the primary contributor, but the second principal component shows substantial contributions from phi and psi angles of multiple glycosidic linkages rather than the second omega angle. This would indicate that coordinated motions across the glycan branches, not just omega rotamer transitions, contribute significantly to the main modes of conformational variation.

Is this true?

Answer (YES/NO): NO